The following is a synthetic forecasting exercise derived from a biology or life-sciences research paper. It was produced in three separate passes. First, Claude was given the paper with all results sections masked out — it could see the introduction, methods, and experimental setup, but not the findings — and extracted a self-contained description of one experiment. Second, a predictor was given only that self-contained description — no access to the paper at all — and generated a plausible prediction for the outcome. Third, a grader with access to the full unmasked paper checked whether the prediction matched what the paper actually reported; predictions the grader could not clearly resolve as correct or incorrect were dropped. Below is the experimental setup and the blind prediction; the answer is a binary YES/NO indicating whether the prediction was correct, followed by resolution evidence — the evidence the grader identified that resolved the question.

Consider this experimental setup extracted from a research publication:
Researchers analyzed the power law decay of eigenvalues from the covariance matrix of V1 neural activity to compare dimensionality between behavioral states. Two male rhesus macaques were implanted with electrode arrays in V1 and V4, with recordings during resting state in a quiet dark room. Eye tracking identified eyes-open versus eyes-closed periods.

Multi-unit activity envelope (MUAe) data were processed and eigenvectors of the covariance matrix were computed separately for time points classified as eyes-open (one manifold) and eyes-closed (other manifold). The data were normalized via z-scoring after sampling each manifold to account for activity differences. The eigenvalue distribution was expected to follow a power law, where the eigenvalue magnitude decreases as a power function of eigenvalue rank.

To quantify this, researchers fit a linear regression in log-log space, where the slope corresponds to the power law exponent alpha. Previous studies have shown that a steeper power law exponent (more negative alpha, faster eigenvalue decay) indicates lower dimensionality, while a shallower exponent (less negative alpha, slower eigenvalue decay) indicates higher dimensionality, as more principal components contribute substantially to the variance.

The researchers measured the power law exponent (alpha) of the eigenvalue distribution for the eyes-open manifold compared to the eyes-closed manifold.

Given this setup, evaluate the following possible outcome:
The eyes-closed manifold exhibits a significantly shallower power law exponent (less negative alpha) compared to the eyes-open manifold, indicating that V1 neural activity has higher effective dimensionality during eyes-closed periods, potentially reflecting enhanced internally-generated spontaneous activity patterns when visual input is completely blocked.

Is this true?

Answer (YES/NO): NO